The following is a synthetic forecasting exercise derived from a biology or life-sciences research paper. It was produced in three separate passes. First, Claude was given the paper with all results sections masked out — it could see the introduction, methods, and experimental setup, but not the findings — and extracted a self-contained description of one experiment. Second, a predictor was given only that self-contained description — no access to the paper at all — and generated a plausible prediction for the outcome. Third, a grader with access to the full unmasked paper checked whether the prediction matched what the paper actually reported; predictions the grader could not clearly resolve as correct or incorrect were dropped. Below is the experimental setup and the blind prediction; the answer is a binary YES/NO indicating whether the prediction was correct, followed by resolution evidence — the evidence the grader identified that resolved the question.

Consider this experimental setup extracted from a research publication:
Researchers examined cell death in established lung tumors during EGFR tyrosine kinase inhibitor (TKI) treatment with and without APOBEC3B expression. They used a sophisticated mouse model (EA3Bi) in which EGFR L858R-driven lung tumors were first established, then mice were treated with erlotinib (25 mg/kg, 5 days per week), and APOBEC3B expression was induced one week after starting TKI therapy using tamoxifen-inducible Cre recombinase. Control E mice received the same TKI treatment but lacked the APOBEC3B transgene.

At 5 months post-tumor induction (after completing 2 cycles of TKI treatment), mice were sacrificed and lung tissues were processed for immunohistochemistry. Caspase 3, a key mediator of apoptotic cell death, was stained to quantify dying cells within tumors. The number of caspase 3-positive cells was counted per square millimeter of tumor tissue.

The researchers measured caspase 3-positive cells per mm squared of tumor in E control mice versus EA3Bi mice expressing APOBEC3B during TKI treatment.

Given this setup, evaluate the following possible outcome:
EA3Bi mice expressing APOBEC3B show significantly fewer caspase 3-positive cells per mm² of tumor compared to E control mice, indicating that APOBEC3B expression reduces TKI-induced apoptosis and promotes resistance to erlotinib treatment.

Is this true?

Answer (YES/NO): YES